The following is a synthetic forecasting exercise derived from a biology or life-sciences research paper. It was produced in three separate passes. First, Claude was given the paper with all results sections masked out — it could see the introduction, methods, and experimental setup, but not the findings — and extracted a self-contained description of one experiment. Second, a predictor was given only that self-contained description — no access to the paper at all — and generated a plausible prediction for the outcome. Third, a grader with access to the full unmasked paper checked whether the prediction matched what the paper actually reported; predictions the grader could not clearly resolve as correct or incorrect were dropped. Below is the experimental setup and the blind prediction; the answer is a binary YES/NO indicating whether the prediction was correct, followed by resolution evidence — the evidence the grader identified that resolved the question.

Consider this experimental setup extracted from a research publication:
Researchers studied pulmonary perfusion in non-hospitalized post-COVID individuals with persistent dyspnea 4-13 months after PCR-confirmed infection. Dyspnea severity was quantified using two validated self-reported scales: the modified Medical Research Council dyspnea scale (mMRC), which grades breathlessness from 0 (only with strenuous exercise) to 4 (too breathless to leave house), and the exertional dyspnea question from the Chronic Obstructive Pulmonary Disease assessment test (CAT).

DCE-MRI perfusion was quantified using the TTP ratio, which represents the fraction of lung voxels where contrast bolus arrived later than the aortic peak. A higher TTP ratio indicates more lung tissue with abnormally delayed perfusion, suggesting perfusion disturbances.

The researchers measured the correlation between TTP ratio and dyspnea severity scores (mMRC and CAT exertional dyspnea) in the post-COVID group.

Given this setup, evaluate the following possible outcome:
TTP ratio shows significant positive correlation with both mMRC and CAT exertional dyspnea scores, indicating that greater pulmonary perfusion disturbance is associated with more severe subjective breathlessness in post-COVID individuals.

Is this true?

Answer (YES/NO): NO